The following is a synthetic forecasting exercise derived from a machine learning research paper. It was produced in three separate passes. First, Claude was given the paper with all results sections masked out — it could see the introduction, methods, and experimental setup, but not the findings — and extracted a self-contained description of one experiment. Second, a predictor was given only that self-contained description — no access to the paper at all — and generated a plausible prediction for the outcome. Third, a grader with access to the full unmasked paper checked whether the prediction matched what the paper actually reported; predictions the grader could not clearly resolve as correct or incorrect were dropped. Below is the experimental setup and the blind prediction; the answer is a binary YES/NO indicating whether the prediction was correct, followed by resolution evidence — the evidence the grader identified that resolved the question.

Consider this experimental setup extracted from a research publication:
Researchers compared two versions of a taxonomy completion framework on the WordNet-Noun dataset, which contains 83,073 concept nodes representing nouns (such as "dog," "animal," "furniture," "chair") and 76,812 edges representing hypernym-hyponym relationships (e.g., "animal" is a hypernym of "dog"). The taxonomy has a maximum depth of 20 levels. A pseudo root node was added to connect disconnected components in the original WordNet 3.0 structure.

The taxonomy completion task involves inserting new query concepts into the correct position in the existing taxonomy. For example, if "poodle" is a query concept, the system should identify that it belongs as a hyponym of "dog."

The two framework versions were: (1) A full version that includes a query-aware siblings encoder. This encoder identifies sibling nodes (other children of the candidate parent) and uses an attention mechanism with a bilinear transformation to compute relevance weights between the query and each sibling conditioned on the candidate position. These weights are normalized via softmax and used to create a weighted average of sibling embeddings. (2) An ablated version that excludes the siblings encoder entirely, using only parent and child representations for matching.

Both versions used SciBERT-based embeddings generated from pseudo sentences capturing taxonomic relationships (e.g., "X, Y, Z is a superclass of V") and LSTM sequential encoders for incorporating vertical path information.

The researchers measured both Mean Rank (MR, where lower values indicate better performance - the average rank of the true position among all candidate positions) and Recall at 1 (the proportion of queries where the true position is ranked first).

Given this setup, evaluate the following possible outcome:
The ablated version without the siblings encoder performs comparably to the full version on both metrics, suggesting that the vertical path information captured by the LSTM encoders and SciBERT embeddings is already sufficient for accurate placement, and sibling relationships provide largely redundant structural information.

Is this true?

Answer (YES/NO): NO